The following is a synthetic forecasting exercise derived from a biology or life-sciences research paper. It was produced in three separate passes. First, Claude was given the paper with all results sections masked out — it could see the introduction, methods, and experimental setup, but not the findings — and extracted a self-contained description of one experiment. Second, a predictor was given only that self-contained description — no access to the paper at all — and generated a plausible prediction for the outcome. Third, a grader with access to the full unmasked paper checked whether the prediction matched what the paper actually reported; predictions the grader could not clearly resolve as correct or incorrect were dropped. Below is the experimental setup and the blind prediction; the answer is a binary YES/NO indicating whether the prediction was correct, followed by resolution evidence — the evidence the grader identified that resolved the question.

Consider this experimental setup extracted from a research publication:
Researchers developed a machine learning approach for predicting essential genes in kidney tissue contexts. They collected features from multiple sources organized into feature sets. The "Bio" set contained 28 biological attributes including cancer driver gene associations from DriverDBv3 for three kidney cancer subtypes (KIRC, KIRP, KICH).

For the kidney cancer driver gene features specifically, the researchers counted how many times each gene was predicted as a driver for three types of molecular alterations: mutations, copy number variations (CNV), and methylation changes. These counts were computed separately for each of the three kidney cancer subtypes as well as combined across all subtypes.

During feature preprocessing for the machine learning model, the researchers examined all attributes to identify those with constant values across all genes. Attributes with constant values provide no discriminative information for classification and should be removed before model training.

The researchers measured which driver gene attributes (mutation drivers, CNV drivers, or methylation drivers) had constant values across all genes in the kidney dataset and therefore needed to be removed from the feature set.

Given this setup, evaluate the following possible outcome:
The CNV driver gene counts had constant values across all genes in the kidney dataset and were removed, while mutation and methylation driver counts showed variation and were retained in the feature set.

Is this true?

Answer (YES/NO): NO